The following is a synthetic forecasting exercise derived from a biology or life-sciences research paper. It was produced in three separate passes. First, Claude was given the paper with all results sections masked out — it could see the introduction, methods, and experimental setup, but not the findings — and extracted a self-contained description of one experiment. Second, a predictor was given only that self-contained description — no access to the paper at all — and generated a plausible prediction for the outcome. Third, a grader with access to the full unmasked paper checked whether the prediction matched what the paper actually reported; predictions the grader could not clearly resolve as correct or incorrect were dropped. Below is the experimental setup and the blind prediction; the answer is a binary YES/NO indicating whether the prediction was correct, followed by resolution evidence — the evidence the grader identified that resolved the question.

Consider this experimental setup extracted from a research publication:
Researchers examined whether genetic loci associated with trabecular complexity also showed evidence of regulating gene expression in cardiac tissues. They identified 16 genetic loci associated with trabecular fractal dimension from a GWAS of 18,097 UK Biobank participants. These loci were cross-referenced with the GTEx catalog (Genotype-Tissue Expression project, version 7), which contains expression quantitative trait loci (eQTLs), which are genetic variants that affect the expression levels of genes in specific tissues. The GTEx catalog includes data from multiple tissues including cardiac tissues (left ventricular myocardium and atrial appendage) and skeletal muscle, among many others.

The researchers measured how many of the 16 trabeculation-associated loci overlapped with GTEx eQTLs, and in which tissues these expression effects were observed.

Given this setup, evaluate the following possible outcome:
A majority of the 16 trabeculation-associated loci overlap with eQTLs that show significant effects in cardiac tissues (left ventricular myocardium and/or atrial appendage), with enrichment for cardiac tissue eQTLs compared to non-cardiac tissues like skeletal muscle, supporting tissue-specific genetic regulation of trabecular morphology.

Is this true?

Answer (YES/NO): NO